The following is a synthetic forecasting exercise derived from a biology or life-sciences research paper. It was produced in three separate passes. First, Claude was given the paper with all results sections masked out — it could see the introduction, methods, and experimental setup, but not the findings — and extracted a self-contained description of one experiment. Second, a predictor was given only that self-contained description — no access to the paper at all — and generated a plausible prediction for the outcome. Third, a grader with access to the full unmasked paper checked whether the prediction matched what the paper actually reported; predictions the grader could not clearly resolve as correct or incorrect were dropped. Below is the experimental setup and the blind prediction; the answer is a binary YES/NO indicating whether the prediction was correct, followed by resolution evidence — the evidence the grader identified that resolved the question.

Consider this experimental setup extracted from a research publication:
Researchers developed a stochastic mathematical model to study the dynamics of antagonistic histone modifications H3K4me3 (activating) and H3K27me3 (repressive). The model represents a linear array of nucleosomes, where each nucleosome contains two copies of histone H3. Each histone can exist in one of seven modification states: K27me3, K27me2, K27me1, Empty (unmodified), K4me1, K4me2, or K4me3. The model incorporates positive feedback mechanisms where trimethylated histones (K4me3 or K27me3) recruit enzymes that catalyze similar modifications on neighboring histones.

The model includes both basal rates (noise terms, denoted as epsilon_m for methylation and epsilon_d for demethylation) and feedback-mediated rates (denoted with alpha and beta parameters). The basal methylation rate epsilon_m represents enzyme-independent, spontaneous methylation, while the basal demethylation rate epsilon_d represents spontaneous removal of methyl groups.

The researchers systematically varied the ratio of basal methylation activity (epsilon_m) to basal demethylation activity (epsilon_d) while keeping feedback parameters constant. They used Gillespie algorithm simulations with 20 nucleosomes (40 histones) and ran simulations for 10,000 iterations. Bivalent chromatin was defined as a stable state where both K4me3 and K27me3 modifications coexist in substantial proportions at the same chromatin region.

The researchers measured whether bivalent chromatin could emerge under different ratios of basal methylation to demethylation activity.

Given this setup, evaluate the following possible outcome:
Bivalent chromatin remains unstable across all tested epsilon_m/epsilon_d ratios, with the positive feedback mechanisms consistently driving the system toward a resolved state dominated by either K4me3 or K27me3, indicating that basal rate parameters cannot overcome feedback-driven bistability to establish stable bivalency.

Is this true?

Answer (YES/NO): NO